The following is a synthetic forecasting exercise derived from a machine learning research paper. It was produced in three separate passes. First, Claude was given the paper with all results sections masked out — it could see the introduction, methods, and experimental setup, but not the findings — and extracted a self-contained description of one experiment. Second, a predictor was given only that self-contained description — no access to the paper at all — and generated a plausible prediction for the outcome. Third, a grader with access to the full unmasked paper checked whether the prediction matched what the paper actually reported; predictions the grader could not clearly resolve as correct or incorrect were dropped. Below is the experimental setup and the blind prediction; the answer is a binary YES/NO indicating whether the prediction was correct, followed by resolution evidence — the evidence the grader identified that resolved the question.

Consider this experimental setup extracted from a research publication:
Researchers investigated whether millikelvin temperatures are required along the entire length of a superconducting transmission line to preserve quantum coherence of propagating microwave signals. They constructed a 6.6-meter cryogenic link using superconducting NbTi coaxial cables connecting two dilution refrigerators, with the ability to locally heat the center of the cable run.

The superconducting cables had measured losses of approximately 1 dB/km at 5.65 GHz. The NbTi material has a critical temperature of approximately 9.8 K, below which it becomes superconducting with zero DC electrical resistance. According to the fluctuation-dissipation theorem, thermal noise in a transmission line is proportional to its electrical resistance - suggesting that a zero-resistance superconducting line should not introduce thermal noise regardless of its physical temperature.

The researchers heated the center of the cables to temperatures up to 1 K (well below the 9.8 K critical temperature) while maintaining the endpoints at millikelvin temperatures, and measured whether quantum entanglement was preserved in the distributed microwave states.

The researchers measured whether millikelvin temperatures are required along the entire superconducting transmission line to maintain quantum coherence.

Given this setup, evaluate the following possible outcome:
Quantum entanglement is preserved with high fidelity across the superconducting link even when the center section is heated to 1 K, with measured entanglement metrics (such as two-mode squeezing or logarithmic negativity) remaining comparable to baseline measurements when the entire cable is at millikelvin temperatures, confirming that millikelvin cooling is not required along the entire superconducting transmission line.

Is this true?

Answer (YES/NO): NO